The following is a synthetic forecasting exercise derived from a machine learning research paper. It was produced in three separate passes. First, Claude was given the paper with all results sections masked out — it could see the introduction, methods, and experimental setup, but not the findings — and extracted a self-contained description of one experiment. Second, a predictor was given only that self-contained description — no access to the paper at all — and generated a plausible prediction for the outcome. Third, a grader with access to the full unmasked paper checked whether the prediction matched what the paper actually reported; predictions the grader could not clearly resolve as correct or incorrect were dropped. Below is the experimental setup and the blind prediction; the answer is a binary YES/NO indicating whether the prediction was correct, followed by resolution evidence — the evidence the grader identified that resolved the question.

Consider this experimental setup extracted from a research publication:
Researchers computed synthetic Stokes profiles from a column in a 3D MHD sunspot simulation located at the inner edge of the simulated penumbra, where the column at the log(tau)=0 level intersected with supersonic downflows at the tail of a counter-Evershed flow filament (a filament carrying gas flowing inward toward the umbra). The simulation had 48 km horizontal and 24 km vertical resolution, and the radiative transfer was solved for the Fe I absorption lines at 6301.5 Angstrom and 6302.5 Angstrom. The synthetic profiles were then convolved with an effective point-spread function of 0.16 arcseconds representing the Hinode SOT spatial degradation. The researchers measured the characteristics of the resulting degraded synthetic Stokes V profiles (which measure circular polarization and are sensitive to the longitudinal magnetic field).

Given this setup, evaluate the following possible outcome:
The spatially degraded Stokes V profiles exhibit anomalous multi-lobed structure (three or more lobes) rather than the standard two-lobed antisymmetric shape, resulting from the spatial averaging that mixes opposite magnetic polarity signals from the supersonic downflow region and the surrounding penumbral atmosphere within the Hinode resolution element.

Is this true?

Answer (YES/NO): NO